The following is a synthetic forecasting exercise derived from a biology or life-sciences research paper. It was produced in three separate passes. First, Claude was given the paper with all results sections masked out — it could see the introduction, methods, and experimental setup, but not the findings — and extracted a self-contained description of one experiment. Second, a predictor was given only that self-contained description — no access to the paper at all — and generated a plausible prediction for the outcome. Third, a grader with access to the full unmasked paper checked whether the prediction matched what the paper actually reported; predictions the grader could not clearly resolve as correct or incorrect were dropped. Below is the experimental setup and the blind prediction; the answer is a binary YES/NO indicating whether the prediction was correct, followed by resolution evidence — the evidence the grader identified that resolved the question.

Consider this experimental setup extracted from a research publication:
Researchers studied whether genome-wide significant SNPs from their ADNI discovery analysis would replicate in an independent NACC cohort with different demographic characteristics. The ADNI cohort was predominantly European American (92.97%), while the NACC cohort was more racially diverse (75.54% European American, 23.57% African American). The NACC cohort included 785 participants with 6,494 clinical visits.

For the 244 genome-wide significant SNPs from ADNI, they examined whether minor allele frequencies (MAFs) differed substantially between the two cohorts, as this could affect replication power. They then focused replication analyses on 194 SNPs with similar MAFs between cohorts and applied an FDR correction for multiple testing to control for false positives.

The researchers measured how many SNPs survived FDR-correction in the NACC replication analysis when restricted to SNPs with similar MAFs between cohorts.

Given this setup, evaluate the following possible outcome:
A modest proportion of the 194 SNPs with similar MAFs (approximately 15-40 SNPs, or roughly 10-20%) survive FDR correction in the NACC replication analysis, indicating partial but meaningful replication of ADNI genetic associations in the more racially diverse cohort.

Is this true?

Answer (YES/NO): NO